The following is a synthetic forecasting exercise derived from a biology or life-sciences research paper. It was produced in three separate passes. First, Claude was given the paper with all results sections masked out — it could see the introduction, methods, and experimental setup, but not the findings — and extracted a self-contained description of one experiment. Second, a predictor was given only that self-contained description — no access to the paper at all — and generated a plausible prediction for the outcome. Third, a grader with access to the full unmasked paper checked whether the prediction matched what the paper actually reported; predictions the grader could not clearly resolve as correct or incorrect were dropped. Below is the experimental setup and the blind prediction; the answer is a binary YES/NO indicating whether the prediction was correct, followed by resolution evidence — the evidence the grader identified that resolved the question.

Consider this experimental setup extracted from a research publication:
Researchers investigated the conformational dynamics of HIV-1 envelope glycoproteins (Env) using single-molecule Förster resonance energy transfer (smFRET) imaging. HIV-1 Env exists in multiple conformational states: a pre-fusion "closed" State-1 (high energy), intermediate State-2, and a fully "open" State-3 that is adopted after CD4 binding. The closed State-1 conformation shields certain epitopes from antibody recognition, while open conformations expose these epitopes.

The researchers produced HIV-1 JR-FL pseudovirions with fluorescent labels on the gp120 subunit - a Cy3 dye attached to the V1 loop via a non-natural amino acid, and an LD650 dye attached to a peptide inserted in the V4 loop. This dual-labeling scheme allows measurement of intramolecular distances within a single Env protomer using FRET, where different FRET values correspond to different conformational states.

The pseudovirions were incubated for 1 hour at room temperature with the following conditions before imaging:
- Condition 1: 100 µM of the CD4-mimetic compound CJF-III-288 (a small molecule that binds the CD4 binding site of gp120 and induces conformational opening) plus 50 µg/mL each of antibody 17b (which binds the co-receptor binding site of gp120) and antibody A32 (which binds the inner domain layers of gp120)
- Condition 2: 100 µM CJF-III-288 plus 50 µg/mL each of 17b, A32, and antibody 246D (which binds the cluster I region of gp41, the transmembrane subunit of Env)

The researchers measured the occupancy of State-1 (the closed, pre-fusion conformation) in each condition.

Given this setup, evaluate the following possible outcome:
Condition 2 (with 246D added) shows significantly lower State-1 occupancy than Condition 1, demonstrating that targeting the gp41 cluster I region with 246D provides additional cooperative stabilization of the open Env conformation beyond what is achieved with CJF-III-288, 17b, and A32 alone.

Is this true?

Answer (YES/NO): NO